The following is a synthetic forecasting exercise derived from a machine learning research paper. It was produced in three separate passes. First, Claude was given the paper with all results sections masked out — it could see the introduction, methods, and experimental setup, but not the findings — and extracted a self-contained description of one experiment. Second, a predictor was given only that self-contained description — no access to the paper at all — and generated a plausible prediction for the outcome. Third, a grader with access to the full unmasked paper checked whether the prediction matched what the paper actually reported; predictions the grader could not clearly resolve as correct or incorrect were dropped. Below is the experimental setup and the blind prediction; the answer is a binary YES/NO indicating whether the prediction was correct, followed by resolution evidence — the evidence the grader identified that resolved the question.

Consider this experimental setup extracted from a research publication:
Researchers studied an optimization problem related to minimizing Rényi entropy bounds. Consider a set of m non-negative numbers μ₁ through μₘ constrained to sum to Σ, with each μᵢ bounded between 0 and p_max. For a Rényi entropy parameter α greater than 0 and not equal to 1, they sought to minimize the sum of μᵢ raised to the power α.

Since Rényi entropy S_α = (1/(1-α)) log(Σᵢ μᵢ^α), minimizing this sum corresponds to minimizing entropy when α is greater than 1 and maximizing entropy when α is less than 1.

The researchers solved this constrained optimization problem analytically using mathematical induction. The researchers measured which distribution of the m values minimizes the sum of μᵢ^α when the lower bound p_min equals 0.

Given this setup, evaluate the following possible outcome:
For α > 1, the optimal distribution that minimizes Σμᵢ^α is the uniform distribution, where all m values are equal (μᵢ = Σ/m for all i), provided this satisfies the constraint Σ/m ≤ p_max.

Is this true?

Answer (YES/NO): YES